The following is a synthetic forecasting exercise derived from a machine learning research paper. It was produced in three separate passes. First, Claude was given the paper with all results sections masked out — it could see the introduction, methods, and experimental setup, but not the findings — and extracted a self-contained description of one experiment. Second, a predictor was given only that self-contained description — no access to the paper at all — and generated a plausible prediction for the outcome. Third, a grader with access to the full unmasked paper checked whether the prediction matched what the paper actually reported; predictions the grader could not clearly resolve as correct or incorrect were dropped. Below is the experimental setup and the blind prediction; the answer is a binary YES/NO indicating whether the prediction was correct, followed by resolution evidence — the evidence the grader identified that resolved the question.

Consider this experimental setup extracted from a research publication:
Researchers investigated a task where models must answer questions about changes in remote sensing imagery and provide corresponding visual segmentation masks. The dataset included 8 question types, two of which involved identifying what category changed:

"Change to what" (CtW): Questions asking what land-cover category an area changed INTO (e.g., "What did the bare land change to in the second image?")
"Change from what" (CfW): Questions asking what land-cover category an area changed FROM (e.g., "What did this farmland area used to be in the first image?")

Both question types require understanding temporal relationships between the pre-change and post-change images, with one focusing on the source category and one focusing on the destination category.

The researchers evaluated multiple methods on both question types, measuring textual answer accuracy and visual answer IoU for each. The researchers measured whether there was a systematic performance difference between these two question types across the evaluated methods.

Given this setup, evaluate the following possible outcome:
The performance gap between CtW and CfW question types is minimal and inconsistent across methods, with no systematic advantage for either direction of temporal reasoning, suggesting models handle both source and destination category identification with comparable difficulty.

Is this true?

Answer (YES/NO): NO